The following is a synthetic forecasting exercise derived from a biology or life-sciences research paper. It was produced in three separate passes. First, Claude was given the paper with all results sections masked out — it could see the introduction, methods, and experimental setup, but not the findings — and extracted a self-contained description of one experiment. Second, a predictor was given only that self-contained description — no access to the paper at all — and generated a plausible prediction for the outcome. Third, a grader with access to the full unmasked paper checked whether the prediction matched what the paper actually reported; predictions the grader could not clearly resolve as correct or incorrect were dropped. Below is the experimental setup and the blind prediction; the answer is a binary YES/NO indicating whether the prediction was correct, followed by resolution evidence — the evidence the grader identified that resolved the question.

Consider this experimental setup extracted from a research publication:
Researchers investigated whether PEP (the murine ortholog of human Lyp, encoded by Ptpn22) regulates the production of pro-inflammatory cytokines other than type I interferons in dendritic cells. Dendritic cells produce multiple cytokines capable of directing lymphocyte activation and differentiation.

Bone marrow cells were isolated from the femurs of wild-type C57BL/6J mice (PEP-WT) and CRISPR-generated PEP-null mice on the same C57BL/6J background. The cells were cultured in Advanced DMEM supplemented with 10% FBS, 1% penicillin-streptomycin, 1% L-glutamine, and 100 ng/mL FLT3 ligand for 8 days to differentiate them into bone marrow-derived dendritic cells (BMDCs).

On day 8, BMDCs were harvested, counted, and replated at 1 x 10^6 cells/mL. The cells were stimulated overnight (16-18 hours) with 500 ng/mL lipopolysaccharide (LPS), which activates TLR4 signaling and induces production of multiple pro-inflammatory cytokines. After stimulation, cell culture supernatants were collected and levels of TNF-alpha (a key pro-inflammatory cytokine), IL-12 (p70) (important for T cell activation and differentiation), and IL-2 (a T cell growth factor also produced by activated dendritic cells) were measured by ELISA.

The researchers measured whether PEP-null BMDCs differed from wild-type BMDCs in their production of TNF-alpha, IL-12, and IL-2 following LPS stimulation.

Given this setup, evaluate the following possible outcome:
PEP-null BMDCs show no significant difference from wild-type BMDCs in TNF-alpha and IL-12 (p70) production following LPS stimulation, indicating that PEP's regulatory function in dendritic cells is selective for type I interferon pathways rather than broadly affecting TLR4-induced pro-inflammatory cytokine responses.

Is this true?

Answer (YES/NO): NO